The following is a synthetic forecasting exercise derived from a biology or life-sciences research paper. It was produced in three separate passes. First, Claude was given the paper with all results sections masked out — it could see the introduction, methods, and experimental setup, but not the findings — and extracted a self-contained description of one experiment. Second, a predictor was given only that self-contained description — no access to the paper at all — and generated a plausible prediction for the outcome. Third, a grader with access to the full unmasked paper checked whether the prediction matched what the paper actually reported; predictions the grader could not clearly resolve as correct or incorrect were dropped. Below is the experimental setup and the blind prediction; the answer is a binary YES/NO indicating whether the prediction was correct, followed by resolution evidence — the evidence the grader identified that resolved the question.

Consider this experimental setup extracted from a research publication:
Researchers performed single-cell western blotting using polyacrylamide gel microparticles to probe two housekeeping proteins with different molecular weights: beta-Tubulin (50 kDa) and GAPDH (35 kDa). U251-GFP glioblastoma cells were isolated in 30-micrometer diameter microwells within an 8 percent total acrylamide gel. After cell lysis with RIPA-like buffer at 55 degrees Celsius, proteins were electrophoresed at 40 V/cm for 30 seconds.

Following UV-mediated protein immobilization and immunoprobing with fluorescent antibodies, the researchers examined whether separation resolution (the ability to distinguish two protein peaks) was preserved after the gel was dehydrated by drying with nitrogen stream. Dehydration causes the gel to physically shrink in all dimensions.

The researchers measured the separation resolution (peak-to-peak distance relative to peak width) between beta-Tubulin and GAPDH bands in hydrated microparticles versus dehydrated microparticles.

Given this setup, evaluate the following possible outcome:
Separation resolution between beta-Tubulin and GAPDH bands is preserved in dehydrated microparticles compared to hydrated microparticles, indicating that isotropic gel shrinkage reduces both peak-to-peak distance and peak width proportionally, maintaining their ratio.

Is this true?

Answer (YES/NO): YES